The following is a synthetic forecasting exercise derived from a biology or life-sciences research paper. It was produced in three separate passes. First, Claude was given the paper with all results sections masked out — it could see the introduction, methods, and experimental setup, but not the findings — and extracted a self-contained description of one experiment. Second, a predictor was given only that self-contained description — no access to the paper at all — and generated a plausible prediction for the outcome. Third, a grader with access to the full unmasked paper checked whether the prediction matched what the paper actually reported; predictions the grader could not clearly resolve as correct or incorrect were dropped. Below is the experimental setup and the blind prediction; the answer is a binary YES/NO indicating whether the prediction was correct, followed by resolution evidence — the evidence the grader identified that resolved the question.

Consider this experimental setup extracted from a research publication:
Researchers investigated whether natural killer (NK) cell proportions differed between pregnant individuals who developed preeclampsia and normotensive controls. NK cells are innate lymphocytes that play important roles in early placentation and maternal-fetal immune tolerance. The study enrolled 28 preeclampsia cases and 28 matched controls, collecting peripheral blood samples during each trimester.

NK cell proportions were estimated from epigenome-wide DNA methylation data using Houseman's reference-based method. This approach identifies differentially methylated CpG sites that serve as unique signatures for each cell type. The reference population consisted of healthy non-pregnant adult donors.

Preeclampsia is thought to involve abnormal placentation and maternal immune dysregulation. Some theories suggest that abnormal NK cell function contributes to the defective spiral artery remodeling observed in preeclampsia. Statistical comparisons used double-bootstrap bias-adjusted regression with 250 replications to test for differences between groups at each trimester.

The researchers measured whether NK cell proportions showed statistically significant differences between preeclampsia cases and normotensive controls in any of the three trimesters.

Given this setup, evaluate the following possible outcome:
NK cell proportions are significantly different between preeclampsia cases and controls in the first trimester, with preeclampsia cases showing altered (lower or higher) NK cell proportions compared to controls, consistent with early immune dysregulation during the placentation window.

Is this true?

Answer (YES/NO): NO